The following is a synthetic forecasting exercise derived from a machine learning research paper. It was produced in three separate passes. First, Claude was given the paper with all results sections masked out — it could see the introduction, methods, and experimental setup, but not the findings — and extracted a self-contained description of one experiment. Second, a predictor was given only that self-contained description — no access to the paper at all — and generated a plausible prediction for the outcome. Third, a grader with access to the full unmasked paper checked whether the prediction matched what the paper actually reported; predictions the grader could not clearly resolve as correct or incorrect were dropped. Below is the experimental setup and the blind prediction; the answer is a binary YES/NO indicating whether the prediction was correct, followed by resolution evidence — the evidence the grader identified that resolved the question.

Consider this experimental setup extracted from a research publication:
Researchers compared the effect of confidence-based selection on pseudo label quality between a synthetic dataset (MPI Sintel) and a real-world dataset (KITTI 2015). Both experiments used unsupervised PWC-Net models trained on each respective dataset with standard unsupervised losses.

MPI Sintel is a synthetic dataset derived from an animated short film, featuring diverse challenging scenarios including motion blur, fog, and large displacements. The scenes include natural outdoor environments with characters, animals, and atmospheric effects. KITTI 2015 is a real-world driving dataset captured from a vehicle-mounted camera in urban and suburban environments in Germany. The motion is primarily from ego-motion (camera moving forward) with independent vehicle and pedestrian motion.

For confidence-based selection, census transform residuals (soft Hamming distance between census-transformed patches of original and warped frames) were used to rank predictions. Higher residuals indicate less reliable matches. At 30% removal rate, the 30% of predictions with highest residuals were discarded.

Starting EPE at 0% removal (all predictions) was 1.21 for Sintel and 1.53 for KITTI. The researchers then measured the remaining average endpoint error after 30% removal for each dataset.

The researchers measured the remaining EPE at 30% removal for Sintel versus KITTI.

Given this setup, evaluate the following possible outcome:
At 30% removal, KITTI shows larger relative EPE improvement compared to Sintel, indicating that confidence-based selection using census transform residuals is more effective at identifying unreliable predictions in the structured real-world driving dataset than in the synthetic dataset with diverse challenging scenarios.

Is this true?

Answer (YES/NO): NO